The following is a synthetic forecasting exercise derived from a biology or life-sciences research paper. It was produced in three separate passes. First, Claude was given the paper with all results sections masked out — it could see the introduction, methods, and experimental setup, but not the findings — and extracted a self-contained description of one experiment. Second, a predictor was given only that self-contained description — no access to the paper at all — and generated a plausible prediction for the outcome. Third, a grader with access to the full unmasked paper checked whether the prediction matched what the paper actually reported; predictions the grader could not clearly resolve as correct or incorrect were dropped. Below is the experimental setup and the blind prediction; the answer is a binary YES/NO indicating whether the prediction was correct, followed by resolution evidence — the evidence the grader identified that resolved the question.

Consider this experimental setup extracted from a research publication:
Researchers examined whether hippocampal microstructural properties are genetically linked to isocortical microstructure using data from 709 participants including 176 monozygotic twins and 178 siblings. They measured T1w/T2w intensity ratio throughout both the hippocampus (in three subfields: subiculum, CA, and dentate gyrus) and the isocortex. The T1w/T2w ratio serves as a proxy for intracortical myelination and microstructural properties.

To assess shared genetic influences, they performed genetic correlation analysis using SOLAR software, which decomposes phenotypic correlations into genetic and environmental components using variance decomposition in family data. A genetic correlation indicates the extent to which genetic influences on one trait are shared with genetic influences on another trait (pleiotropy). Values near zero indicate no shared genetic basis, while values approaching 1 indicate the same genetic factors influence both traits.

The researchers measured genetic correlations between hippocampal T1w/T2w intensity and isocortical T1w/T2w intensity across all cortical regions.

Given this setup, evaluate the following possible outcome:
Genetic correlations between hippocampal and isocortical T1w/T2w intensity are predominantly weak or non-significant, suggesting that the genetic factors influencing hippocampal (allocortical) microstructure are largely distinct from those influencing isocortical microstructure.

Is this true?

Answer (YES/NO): NO